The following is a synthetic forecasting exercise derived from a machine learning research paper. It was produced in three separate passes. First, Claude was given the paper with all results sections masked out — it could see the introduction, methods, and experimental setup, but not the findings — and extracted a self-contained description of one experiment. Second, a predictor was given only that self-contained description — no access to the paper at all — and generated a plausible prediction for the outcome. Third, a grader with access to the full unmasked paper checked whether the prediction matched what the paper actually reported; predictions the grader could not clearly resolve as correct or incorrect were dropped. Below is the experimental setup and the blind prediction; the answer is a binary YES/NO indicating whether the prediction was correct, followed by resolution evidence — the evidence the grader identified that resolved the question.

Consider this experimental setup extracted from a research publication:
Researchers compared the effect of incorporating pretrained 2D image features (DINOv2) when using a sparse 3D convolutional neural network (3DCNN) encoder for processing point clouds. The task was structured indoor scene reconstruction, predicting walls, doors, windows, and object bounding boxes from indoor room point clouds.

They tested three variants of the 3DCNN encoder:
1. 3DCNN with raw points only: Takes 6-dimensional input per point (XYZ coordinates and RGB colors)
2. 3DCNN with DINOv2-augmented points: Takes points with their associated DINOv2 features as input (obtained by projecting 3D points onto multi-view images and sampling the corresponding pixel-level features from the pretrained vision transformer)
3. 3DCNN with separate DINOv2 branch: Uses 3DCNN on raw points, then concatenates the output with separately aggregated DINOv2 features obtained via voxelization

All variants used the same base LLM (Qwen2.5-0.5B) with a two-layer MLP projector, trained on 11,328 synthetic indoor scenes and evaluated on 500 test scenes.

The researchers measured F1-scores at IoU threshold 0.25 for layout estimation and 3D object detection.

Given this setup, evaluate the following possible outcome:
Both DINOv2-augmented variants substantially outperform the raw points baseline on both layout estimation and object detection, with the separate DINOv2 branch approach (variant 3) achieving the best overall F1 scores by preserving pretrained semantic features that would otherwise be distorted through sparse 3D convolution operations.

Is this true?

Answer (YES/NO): NO